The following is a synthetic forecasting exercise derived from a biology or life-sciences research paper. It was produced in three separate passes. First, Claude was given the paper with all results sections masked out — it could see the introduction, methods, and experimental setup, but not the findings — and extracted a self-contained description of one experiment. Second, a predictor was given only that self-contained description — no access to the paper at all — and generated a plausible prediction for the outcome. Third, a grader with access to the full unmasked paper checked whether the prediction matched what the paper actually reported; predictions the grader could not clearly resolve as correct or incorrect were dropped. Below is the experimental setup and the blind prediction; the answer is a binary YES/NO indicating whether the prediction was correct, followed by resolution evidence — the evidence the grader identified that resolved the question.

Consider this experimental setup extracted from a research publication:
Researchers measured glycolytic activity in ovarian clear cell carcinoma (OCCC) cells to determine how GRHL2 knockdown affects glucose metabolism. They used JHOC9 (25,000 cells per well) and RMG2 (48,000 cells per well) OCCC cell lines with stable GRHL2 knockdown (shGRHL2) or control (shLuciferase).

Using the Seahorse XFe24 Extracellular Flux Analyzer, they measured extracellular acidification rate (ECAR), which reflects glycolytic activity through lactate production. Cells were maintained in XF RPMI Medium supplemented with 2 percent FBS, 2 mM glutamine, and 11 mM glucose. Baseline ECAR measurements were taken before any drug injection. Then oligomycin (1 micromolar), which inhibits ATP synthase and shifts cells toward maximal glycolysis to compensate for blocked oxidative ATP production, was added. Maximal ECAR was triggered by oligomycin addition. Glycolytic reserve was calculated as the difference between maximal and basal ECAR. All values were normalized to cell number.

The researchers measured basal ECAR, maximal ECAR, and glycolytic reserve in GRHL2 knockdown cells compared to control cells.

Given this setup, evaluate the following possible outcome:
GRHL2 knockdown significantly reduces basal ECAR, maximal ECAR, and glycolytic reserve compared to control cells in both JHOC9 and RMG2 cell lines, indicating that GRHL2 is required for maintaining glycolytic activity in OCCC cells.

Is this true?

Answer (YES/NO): NO